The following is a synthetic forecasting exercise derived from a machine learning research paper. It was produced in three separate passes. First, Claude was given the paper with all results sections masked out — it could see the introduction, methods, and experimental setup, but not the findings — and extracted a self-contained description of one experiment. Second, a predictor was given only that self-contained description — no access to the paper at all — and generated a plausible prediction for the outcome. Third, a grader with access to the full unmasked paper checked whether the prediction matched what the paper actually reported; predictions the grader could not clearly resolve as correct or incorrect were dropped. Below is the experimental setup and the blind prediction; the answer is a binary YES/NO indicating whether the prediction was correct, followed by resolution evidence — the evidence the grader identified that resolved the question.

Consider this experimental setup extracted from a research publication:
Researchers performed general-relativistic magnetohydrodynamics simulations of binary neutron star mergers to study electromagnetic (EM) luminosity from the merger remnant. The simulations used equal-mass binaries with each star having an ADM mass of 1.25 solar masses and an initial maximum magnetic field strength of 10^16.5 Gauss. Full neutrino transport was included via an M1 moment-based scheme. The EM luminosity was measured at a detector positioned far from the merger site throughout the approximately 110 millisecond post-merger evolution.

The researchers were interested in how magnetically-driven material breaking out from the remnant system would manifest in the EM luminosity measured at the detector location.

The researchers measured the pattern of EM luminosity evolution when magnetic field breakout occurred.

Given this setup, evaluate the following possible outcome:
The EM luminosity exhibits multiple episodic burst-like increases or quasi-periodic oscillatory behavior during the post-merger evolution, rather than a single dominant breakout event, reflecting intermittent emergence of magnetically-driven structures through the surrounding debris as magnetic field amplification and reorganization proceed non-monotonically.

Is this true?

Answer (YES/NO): NO